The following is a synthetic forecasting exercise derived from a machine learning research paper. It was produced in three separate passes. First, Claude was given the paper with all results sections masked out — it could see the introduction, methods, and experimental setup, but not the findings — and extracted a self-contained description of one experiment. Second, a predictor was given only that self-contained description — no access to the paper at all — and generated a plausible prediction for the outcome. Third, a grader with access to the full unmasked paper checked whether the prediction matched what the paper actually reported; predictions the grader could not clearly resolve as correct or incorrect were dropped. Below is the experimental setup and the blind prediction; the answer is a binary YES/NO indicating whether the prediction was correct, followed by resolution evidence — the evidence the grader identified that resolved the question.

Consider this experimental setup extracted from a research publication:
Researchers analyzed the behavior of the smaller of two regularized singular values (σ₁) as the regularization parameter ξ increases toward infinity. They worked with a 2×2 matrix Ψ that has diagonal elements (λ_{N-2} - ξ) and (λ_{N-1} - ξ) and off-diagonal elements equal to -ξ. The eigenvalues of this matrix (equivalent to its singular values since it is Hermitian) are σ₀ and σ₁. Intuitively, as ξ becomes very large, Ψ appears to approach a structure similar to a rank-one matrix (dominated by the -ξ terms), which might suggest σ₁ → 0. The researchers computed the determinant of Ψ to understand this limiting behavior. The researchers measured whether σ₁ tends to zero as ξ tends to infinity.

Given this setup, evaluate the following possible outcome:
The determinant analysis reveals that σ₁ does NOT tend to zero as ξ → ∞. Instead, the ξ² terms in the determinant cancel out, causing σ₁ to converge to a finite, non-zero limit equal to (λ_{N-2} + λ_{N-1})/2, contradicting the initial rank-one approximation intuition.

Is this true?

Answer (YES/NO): NO